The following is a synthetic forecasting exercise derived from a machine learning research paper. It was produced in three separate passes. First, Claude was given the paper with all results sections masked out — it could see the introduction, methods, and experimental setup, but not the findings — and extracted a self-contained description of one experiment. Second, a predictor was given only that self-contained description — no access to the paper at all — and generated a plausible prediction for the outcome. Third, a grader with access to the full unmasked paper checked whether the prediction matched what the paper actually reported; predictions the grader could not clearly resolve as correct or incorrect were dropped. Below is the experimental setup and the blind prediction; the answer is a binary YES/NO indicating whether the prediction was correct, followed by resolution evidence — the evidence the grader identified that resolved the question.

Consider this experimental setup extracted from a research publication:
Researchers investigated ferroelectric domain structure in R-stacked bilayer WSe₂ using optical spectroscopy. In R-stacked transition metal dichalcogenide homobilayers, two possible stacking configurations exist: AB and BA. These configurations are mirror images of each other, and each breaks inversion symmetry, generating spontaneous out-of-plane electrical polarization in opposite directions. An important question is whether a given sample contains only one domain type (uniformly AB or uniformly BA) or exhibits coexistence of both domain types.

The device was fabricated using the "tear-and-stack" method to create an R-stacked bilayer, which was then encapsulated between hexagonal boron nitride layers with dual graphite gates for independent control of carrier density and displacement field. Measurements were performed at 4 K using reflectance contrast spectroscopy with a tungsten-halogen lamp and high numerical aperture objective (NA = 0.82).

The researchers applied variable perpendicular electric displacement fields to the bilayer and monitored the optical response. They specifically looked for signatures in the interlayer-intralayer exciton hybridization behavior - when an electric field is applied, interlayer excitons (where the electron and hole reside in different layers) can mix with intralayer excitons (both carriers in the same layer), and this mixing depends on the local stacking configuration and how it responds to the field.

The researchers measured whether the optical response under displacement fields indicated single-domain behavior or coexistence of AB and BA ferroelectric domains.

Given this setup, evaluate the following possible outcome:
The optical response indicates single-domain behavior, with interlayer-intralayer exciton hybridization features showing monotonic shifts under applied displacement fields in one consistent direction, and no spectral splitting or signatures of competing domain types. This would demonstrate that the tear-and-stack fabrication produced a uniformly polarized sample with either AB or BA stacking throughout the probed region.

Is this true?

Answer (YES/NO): NO